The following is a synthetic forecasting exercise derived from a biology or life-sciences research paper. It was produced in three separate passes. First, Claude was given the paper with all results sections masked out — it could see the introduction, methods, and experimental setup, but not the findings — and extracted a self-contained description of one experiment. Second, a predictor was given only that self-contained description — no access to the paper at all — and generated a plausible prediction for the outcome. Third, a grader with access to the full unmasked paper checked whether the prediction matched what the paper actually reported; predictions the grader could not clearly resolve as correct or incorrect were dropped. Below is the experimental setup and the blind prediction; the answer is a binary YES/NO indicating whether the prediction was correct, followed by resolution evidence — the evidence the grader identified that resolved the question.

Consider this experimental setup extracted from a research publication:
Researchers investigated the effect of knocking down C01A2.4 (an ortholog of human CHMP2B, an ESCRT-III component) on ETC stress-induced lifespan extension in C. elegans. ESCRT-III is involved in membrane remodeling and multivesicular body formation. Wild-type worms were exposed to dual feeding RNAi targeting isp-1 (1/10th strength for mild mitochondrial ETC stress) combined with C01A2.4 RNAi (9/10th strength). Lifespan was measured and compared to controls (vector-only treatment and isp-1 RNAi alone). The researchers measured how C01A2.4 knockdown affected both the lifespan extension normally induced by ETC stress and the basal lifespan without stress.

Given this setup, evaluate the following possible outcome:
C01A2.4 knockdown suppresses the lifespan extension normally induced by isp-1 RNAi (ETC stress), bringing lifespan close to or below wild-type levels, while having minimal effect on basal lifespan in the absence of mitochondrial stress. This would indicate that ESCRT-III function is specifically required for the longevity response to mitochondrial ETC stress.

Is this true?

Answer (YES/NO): NO